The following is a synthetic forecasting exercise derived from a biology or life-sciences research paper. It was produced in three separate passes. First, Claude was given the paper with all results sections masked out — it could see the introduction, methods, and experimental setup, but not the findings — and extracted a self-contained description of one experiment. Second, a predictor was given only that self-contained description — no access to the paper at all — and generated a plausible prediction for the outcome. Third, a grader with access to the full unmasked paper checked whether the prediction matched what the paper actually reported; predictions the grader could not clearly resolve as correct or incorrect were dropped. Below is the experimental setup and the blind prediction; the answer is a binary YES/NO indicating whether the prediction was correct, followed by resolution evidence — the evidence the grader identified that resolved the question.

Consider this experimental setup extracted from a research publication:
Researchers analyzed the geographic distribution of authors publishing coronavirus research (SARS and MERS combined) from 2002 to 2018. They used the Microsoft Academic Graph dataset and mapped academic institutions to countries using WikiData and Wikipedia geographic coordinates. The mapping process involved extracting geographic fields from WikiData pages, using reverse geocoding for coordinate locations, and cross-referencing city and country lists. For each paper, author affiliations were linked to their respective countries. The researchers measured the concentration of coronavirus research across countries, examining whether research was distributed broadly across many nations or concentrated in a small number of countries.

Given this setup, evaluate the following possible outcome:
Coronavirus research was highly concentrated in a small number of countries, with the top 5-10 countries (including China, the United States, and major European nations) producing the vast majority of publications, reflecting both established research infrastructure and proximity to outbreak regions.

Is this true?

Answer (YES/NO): NO